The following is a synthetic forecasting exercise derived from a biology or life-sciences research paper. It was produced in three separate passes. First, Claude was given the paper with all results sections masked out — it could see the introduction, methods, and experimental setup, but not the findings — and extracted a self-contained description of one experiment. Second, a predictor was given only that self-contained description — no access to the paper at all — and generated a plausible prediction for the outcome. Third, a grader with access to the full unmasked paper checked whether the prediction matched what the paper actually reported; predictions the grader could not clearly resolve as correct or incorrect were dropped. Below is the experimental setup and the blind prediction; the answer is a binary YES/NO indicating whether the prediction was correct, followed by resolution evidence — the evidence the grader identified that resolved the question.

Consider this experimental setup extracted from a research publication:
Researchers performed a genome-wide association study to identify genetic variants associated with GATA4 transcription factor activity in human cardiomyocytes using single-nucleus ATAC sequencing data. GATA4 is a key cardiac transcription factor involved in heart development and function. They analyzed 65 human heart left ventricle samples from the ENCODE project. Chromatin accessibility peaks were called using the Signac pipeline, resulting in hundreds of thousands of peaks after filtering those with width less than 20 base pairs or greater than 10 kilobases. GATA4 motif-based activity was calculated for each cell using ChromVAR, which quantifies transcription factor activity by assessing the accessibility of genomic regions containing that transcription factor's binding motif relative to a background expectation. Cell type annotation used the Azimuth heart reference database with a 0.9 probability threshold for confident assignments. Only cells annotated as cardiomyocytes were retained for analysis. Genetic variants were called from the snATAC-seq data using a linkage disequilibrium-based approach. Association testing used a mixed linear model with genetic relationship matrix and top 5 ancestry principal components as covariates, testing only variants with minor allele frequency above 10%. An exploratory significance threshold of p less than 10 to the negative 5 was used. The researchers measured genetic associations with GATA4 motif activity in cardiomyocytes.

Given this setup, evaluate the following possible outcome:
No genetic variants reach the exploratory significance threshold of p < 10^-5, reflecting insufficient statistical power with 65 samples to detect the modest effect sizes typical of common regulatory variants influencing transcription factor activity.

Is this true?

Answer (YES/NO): NO